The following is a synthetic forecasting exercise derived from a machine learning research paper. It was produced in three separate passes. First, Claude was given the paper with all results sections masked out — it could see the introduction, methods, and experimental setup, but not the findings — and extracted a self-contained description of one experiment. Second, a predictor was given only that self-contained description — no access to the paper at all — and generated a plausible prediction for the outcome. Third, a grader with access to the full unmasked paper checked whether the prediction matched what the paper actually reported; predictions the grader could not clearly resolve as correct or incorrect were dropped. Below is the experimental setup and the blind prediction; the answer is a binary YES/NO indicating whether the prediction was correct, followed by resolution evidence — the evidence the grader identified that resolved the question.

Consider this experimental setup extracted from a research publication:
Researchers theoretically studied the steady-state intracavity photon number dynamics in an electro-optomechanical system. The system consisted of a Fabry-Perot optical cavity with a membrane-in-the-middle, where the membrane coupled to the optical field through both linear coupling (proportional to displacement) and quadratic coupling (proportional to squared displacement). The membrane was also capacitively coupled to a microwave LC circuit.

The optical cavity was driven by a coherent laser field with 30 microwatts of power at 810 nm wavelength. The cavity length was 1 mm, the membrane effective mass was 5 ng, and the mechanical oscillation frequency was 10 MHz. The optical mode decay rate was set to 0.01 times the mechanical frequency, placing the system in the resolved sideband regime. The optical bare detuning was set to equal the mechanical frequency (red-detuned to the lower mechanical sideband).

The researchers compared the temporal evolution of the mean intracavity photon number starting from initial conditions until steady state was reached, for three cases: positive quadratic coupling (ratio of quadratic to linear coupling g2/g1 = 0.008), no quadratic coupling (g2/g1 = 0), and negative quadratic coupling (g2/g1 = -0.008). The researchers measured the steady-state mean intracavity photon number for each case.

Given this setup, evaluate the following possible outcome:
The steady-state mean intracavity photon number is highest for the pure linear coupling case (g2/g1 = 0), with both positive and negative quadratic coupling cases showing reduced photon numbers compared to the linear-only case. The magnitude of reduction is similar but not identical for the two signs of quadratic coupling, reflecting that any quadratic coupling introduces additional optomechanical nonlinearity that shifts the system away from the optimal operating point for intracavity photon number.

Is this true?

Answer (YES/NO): NO